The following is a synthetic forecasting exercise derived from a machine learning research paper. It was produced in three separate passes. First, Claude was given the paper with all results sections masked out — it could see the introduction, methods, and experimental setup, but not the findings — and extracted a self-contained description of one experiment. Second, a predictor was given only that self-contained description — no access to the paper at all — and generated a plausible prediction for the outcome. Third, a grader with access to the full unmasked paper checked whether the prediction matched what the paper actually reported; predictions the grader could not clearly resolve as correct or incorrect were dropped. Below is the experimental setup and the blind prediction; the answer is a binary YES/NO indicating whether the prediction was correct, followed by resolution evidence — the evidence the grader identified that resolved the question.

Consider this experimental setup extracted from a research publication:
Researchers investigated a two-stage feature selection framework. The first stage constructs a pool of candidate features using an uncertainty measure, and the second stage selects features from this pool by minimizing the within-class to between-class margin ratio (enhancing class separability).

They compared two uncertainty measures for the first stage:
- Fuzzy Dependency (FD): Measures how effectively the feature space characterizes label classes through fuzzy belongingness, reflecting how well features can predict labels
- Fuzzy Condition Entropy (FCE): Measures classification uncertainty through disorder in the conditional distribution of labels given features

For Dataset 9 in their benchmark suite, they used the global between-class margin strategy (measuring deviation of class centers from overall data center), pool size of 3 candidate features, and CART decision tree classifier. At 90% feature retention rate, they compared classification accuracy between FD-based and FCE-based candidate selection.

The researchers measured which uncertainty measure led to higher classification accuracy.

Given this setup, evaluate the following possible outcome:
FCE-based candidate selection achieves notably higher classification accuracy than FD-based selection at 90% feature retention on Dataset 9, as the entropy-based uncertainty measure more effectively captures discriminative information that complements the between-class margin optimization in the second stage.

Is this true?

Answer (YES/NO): NO